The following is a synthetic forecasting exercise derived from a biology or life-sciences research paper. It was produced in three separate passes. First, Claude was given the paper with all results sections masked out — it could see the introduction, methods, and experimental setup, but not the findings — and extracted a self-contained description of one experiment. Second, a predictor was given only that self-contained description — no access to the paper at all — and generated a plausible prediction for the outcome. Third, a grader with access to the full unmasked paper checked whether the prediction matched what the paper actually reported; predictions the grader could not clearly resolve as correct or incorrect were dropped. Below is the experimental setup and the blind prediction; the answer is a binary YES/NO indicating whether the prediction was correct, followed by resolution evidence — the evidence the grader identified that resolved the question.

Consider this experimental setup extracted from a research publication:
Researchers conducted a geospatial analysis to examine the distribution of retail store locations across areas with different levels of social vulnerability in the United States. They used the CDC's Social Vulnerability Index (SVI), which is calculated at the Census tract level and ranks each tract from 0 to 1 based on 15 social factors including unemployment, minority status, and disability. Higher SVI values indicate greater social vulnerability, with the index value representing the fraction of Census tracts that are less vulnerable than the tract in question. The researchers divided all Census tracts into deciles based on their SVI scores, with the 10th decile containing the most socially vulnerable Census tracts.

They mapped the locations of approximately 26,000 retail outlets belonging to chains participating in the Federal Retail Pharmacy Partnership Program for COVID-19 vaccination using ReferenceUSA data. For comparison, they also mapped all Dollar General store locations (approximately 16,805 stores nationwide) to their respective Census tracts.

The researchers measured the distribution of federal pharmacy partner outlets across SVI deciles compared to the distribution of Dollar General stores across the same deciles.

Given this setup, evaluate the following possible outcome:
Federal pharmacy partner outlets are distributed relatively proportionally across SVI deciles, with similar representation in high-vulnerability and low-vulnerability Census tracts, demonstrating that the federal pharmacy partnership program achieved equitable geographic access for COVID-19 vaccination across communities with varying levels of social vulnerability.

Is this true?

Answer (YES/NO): NO